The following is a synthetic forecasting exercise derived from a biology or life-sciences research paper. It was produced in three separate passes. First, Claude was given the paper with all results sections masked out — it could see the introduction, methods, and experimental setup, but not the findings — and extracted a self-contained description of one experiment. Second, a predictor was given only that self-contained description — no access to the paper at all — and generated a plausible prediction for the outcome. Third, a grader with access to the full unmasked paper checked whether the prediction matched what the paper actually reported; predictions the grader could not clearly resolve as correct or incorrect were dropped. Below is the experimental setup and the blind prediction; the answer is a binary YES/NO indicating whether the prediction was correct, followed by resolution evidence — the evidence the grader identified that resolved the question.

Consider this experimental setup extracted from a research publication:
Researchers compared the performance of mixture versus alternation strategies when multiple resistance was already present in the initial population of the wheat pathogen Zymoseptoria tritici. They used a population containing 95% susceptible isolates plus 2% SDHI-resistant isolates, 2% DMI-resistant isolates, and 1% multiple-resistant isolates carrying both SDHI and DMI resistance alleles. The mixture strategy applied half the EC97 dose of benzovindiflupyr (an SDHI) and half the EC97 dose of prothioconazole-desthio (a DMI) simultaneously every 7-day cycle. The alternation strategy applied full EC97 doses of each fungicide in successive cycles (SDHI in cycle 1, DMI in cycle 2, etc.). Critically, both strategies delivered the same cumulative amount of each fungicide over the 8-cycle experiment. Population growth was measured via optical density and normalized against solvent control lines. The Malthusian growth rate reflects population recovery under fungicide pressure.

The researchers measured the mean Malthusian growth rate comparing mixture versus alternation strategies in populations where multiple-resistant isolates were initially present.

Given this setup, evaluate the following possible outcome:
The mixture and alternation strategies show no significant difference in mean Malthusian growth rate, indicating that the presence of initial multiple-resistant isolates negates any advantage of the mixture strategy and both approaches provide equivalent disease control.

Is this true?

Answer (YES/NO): YES